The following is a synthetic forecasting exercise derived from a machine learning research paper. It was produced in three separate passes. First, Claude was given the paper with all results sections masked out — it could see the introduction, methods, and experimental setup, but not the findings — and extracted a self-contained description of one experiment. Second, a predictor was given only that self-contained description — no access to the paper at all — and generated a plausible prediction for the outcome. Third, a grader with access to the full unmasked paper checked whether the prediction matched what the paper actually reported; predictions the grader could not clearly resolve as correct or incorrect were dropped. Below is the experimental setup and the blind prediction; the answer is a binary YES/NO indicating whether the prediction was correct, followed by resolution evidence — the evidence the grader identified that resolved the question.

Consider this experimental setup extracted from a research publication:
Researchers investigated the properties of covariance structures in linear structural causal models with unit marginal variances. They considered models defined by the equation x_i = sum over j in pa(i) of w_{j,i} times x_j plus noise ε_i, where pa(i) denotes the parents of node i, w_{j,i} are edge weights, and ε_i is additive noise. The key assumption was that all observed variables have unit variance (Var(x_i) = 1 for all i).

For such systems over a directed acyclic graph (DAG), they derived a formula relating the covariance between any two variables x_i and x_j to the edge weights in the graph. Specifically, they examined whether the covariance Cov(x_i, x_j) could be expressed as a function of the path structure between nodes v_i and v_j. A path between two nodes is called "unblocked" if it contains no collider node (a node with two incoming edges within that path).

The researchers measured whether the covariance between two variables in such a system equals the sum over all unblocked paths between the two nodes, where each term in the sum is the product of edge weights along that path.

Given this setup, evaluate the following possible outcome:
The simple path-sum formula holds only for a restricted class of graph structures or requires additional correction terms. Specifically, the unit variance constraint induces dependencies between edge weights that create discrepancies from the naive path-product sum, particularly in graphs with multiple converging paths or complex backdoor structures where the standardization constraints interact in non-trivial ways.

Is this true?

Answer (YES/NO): NO